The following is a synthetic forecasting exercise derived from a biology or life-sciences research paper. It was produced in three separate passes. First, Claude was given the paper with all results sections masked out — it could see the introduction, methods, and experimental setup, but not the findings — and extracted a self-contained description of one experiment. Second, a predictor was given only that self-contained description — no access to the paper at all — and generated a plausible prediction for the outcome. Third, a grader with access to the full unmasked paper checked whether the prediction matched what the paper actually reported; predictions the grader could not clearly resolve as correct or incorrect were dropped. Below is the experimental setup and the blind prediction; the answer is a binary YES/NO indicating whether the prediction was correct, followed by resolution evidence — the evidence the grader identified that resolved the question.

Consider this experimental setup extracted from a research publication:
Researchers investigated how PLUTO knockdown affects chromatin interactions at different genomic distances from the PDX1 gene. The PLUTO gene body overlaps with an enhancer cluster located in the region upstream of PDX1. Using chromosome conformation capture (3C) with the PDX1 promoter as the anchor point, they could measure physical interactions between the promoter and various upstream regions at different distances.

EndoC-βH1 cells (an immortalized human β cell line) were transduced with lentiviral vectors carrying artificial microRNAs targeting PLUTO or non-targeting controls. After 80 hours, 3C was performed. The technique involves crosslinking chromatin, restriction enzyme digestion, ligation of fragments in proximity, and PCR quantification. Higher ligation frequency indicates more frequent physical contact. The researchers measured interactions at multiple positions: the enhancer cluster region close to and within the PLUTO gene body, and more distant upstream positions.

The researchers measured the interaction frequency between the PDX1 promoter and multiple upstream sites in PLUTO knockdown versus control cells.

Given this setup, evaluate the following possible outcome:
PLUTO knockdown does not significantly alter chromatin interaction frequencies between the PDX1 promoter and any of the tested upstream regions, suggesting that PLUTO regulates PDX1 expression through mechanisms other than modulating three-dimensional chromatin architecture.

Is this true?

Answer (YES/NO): NO